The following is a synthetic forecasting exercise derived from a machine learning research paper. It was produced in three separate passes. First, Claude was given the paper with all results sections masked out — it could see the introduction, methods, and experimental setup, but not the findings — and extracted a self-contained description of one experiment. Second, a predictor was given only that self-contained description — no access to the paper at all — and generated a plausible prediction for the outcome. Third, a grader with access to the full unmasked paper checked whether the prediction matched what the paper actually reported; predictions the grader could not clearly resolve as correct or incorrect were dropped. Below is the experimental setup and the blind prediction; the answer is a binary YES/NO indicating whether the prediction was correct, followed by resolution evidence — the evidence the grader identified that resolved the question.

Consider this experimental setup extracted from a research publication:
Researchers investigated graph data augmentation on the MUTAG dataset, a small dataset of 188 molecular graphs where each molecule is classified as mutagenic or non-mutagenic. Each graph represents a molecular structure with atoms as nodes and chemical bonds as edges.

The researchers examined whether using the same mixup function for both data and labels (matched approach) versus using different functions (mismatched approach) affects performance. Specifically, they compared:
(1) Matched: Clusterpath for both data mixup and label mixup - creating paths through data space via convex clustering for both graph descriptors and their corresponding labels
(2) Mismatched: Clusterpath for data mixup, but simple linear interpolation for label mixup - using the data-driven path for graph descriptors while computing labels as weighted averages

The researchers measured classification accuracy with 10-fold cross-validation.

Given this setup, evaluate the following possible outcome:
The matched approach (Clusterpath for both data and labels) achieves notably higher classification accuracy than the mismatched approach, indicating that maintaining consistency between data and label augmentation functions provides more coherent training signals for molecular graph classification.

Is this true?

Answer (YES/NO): NO